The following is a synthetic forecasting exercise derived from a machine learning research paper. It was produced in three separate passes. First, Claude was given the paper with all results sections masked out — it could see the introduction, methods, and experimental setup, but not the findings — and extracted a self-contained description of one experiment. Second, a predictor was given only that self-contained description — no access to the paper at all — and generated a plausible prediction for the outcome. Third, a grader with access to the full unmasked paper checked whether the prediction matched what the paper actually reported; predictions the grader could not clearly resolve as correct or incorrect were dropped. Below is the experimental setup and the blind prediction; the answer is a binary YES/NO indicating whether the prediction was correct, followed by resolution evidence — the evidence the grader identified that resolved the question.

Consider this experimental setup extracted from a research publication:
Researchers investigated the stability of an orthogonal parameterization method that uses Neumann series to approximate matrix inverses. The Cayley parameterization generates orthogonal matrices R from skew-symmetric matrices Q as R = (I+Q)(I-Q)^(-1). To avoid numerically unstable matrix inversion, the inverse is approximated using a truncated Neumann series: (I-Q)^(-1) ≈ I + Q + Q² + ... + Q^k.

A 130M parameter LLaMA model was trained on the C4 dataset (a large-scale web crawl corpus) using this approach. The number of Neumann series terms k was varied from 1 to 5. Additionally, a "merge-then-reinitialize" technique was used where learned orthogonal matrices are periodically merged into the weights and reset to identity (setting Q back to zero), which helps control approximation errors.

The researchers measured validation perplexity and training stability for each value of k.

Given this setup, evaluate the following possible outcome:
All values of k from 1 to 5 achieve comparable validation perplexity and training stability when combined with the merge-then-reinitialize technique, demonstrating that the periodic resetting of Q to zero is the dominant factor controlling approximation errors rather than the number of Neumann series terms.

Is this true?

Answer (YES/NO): NO